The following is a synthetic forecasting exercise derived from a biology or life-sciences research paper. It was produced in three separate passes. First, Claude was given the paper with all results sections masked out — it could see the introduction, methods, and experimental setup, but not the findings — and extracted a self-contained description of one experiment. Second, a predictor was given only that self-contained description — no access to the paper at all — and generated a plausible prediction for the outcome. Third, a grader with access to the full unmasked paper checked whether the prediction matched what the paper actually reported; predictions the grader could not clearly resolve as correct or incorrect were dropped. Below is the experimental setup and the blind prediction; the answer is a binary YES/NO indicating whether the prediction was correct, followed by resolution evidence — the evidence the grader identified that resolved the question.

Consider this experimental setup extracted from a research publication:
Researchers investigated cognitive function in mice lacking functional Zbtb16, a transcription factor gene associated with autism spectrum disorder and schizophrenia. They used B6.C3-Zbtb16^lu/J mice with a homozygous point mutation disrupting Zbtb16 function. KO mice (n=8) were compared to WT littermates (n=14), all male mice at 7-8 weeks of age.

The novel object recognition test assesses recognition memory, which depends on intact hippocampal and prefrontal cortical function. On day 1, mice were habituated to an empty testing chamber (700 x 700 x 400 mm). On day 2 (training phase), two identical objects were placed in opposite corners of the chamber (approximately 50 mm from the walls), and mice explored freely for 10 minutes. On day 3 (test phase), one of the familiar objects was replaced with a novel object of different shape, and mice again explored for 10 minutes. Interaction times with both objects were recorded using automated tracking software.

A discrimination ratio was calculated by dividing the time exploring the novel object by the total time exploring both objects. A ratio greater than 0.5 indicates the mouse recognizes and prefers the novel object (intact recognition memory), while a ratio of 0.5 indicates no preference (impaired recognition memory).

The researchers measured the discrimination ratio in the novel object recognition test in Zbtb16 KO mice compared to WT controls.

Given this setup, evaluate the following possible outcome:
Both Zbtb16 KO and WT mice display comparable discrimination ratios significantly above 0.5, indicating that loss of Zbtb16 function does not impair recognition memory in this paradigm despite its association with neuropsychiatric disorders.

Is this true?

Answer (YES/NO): NO